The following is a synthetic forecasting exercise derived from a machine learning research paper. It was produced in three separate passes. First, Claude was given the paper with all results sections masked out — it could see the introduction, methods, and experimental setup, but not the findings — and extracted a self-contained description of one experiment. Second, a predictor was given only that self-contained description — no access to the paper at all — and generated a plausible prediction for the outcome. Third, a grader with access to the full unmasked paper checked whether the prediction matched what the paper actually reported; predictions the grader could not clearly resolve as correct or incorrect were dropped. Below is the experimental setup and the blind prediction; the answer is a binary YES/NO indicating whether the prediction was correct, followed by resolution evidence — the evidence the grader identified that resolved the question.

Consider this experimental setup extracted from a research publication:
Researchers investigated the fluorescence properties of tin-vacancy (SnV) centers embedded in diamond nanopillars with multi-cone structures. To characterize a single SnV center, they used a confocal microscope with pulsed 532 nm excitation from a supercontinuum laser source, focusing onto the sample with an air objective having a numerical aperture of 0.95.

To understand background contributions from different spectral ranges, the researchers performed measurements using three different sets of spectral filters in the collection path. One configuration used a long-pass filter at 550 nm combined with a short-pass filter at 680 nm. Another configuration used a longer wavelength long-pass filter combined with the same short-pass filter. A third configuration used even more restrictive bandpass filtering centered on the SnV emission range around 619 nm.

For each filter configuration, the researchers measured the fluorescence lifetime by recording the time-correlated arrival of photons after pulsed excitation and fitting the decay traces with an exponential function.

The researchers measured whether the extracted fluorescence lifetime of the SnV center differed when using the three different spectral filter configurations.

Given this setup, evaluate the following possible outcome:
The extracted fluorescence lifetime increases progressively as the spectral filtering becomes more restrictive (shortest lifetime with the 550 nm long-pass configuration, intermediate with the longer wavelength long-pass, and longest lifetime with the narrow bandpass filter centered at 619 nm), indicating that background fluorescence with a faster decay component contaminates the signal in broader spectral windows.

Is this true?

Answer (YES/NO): NO